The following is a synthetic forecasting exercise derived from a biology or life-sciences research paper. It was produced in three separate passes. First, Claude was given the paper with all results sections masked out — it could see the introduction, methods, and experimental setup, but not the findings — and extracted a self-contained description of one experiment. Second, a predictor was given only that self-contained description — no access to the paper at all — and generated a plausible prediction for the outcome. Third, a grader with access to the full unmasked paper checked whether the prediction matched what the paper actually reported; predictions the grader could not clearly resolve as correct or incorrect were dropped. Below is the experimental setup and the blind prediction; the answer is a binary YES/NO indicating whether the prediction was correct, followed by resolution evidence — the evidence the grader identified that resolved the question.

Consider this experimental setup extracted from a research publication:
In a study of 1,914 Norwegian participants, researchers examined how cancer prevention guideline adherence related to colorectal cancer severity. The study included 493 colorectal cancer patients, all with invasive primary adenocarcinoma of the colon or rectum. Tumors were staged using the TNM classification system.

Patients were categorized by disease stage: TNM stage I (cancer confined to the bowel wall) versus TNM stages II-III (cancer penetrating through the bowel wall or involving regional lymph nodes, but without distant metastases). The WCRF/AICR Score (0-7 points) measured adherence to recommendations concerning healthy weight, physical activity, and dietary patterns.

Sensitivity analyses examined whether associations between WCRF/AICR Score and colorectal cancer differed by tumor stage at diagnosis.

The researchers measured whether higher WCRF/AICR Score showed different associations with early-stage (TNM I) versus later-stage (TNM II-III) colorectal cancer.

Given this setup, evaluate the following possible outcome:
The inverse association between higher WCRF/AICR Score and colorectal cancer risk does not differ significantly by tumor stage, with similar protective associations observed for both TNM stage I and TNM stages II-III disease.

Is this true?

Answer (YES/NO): NO